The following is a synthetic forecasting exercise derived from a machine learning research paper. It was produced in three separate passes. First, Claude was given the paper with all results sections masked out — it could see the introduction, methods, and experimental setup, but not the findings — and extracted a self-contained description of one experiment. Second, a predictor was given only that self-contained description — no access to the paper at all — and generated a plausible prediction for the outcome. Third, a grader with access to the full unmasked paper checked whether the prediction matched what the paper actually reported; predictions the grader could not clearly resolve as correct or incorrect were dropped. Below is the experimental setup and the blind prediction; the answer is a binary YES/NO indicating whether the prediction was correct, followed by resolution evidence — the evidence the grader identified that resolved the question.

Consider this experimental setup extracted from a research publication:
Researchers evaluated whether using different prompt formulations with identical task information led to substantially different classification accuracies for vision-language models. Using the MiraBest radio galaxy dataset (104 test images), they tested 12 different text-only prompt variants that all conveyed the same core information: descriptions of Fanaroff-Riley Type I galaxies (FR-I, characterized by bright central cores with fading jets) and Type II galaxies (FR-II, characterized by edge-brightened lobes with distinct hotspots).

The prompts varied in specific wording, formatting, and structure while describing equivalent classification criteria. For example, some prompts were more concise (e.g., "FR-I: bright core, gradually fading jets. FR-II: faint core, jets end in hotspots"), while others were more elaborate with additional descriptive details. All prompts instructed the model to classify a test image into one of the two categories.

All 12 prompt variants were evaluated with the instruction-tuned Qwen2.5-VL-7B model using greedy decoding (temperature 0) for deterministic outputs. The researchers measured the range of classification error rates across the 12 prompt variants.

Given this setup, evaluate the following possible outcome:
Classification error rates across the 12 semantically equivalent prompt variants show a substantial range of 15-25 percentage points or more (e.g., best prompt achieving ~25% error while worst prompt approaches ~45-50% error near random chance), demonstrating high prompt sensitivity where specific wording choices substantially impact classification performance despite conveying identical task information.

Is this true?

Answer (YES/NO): NO